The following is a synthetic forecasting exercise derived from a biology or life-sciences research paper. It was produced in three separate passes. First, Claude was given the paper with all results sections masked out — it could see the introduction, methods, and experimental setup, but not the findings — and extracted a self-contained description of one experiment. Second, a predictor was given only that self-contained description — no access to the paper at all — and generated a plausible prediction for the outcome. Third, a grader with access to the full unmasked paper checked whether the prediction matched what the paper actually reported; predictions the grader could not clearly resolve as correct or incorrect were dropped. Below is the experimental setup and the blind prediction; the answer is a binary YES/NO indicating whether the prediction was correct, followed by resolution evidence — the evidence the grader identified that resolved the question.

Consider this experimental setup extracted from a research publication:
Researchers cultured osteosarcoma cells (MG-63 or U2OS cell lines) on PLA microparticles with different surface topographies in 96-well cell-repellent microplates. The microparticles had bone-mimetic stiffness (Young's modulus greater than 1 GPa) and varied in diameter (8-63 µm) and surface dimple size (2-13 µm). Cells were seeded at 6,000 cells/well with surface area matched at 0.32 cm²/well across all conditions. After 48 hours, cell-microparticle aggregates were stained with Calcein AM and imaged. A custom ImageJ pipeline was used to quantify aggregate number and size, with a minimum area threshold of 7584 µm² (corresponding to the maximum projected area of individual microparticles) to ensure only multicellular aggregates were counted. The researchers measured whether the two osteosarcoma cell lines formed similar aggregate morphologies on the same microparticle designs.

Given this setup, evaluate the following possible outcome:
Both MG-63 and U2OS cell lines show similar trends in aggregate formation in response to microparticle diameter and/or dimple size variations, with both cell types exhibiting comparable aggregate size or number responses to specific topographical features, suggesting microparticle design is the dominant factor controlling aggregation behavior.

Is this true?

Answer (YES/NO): NO